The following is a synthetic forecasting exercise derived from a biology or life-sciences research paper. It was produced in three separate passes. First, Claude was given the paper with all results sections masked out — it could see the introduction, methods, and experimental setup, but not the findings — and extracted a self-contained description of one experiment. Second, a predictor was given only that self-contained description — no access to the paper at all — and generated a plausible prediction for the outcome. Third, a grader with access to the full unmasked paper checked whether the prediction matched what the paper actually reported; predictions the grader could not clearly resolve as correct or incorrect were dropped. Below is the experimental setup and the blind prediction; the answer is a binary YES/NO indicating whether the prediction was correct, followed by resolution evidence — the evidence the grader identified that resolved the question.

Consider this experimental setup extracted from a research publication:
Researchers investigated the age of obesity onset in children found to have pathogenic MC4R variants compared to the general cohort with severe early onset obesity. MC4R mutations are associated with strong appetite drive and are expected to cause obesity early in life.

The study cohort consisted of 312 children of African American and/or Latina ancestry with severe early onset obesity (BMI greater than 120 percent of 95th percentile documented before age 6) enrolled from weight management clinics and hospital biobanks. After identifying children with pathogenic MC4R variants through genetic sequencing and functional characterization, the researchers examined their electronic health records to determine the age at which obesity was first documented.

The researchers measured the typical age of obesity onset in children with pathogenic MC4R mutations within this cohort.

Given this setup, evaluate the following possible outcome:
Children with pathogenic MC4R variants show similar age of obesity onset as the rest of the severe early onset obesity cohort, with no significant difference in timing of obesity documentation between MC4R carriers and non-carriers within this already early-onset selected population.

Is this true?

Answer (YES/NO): NO